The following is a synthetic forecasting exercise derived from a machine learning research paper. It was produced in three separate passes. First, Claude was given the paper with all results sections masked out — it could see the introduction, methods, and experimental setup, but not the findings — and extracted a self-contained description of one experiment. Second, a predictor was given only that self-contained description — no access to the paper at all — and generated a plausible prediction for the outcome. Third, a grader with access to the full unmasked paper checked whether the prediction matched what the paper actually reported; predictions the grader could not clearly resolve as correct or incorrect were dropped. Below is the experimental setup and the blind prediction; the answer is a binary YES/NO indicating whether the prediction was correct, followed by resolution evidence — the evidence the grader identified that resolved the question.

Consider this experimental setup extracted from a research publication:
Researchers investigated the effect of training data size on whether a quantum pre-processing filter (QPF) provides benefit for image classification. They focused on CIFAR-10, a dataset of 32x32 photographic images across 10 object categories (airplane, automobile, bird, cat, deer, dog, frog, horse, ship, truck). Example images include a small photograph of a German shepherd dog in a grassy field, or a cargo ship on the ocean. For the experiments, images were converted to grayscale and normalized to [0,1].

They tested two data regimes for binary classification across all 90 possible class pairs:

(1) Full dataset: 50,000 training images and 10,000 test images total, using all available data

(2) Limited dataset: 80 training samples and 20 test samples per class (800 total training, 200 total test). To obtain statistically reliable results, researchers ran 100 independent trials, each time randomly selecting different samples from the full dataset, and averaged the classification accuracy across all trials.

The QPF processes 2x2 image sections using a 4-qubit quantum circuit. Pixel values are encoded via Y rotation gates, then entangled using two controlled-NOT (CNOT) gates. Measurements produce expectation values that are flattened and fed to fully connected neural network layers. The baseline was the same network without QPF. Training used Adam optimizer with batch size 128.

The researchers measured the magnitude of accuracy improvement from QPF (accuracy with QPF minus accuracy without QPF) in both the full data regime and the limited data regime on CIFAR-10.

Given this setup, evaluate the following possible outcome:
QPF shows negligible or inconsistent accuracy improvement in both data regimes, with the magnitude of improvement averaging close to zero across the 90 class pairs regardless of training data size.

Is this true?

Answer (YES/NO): NO